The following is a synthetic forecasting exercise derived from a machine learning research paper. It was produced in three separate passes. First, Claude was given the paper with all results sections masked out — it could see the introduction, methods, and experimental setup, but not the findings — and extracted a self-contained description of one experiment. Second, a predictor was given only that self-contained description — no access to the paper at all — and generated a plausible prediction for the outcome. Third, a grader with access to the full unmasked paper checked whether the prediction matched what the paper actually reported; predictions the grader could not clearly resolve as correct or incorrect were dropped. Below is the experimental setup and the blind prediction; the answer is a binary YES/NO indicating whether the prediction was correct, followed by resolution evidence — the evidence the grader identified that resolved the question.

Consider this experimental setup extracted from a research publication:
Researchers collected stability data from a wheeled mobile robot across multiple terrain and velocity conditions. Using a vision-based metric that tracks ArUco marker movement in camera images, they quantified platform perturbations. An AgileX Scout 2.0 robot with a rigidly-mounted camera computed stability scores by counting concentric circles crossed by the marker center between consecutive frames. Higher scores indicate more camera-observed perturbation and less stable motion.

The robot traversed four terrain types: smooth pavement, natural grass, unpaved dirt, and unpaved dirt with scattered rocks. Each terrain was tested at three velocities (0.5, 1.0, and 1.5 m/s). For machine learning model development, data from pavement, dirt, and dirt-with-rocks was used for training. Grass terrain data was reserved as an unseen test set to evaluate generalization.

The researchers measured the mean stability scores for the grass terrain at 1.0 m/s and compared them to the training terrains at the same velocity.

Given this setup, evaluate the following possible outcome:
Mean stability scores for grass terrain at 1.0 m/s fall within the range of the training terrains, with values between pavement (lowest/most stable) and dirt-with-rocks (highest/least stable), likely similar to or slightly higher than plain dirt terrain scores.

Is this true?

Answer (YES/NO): NO